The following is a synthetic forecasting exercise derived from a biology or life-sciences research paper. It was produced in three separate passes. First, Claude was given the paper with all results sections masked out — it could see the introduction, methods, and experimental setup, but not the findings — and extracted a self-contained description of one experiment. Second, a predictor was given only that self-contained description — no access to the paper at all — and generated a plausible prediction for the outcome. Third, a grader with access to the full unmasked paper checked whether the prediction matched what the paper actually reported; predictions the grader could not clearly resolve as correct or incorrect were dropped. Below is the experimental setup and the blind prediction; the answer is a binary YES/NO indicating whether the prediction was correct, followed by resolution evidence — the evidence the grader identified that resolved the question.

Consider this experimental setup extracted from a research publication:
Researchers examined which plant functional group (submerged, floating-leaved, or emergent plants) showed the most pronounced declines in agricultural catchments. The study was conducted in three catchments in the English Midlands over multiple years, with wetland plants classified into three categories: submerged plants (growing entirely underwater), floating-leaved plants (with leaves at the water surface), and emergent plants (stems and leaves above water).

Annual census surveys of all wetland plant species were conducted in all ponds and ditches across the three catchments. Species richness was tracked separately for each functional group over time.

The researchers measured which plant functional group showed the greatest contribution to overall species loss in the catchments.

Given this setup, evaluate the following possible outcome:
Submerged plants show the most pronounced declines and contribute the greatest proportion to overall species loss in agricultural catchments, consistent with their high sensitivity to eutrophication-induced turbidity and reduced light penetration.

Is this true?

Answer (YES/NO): YES